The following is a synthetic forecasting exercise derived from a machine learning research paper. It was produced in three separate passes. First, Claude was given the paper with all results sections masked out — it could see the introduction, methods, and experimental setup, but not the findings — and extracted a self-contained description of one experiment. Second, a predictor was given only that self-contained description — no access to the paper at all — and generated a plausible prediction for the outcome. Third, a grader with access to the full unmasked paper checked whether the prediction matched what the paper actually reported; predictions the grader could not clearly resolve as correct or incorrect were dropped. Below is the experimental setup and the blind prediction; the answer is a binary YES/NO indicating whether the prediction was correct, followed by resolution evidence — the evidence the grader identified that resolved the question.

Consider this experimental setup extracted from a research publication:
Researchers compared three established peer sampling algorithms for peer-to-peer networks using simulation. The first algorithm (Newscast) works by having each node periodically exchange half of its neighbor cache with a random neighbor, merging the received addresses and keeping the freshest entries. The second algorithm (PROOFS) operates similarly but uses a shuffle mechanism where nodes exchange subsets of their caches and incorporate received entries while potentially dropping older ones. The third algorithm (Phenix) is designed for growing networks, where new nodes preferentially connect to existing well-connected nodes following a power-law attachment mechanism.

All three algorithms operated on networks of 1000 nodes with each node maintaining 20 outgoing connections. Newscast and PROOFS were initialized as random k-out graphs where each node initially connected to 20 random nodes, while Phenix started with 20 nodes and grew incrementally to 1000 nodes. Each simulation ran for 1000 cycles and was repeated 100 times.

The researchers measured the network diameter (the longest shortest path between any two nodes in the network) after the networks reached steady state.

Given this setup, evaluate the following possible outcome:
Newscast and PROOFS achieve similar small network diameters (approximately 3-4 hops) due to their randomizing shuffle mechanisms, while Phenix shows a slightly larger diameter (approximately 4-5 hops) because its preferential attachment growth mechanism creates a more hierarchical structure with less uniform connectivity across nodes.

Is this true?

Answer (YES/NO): NO